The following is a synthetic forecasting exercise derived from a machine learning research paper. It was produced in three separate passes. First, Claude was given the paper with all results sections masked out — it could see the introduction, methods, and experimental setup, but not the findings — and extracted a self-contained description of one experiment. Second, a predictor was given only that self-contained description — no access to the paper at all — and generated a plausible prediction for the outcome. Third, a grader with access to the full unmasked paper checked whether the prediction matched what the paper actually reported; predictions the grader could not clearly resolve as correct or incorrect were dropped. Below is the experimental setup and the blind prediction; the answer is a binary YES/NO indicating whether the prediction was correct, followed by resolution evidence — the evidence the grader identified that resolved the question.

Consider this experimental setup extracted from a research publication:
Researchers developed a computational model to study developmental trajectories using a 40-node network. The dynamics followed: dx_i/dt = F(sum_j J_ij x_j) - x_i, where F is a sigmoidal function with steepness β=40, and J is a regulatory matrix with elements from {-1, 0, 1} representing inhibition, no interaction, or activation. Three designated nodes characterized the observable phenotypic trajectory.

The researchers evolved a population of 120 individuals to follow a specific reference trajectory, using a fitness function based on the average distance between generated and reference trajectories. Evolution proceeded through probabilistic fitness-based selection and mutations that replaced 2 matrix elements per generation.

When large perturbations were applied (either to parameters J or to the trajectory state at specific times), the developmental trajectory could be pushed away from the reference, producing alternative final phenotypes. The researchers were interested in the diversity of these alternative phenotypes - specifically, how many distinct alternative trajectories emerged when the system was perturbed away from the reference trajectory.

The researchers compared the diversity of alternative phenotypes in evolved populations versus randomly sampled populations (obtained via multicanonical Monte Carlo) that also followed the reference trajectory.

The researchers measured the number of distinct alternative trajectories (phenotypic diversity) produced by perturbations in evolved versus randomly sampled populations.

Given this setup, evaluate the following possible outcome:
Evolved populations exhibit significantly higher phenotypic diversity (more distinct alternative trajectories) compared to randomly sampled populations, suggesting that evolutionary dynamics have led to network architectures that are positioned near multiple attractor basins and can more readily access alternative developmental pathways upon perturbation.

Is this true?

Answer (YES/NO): NO